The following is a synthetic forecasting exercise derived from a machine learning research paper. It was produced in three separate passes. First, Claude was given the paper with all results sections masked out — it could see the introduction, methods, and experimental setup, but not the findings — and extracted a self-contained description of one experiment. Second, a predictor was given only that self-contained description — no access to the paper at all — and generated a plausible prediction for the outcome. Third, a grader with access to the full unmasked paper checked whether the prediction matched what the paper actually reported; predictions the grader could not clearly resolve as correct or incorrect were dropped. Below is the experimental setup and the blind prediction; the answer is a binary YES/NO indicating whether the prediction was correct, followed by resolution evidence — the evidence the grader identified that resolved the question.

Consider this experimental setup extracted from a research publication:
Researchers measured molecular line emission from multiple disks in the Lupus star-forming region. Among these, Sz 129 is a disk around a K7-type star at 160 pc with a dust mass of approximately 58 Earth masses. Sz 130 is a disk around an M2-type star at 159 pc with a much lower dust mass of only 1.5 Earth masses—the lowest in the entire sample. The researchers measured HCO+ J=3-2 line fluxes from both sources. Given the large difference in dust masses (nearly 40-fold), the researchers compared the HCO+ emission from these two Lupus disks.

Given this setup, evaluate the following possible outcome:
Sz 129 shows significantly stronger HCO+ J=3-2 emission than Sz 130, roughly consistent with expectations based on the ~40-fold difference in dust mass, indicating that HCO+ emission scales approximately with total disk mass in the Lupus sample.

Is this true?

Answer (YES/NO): NO